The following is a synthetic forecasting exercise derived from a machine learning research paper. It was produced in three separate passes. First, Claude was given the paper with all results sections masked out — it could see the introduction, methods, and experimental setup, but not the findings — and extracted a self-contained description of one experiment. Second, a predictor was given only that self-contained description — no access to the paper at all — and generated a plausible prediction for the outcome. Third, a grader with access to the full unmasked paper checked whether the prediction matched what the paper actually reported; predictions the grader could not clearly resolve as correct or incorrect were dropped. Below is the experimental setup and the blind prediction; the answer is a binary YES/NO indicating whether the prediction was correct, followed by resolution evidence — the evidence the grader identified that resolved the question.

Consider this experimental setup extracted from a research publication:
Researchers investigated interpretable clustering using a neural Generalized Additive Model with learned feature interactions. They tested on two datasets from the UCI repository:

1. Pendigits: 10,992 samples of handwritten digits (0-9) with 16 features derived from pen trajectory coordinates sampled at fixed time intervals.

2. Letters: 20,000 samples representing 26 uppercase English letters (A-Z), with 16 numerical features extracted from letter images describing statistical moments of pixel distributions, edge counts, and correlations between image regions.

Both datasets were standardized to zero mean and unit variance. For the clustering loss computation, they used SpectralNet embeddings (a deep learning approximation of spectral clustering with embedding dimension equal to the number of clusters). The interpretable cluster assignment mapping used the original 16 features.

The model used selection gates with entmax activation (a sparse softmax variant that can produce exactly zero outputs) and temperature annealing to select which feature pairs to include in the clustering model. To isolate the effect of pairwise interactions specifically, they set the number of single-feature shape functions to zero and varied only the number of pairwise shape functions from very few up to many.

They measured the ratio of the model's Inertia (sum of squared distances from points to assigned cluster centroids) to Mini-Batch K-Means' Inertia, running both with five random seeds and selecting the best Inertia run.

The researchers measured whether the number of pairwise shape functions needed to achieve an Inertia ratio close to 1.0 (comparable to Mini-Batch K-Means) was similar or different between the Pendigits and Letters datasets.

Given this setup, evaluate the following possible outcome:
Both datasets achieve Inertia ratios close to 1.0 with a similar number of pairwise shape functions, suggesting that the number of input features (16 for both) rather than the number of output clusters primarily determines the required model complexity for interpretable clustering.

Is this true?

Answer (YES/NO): YES